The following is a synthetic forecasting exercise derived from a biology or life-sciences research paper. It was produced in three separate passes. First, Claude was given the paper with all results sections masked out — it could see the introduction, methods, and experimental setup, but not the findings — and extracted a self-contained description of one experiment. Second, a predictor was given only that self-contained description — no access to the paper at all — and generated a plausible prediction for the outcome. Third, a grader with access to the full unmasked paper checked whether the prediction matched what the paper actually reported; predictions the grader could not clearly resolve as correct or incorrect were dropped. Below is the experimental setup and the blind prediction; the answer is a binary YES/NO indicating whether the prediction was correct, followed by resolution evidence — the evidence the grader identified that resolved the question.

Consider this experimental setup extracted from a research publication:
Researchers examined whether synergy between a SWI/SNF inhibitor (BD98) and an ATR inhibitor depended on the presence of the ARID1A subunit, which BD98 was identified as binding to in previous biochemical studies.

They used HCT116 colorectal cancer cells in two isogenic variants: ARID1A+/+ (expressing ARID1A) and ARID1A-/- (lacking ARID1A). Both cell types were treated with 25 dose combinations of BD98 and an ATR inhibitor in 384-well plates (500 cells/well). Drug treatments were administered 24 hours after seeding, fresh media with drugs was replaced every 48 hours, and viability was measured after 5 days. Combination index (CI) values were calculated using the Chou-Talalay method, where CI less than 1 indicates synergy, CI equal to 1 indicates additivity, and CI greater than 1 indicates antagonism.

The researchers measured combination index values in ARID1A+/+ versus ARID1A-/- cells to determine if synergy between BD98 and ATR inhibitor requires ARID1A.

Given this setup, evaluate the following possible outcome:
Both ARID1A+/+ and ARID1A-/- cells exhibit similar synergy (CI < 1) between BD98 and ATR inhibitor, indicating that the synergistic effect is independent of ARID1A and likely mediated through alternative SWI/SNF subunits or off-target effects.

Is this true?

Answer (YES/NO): NO